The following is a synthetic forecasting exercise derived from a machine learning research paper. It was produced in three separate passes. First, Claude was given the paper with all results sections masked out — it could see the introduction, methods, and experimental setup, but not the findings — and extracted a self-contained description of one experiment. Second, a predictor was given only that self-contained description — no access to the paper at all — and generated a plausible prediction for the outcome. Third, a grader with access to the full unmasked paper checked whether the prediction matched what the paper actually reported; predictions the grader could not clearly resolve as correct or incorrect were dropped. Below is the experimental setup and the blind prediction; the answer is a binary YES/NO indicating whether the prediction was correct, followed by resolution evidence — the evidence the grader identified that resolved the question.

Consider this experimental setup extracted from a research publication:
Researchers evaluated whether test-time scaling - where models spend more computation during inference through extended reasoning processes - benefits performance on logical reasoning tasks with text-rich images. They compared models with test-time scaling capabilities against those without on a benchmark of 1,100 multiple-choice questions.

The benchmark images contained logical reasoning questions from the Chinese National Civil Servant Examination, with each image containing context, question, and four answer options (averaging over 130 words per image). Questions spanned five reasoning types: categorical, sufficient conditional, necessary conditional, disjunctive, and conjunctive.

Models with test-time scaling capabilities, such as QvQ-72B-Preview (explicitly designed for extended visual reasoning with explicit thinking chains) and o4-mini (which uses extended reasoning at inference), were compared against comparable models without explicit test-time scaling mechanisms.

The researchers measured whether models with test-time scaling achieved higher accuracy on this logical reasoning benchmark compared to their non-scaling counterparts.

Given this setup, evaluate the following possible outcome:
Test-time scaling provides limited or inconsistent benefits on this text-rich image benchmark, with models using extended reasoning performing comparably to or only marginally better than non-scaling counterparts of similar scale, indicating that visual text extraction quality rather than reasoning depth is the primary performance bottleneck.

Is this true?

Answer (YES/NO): NO